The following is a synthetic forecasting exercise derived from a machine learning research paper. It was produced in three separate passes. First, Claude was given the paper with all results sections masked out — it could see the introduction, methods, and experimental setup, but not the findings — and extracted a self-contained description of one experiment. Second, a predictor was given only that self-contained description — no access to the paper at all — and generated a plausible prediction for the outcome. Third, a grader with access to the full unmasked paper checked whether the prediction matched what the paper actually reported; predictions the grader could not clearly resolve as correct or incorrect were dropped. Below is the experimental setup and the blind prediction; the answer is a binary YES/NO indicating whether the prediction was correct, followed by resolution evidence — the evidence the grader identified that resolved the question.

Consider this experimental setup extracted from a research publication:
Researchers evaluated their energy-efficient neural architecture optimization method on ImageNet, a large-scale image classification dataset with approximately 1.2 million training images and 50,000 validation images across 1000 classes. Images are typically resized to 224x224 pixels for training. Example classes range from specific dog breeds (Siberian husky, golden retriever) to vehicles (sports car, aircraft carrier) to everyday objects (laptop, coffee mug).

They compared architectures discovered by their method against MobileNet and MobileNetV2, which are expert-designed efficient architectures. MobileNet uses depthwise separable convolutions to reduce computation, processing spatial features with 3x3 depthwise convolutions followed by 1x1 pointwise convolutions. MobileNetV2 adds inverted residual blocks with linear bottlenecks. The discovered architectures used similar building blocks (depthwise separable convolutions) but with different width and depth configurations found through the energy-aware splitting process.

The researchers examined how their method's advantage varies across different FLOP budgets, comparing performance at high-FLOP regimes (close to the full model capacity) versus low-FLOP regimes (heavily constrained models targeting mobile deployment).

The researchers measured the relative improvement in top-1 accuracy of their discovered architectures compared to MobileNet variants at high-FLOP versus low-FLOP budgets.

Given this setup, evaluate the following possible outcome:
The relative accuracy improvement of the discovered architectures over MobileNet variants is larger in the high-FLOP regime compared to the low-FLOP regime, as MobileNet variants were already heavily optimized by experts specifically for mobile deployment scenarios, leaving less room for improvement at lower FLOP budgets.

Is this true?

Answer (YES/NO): NO